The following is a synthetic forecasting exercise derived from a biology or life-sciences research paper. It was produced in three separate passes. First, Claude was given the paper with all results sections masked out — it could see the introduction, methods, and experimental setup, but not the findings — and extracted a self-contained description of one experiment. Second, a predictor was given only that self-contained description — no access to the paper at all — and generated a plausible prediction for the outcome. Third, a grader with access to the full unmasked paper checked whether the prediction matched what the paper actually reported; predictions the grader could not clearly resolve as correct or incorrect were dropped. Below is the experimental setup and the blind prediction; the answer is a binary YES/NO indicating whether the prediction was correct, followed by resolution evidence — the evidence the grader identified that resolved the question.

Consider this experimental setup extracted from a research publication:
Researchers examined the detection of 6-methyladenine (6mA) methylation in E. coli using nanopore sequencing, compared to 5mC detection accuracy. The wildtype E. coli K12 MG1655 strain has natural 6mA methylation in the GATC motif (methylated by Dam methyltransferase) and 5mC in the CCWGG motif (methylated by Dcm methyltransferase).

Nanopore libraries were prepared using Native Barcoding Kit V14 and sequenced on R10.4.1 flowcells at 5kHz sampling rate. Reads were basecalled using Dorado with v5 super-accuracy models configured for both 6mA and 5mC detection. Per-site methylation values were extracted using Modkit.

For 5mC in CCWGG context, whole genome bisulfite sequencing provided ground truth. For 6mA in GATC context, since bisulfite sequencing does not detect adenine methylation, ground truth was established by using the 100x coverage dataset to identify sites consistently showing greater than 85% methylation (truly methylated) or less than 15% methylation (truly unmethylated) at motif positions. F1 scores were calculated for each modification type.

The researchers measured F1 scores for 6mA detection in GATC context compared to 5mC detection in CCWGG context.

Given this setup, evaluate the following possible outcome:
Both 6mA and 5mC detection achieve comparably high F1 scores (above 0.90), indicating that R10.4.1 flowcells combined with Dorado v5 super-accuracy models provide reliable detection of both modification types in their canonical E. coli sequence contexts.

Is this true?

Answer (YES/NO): YES